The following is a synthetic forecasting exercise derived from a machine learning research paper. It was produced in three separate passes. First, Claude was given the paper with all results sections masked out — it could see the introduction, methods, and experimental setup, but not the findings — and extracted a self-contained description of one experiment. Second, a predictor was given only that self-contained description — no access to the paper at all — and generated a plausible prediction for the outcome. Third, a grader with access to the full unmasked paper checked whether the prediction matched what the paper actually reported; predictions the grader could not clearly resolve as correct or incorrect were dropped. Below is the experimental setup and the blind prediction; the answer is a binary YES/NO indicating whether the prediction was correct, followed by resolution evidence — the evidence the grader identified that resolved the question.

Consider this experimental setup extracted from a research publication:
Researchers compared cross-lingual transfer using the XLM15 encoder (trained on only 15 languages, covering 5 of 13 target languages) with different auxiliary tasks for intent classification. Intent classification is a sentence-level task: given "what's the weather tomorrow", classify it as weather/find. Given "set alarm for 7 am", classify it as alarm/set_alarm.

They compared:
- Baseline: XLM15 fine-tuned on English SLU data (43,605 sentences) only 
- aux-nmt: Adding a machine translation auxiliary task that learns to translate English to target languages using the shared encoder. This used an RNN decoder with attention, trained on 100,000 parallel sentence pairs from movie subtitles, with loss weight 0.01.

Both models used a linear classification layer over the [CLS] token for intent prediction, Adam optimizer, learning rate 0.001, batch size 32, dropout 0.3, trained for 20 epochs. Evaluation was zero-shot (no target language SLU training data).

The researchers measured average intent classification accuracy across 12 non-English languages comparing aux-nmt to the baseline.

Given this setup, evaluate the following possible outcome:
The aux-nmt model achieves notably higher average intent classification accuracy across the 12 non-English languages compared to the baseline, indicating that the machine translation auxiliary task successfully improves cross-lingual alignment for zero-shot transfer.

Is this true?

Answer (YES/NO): NO